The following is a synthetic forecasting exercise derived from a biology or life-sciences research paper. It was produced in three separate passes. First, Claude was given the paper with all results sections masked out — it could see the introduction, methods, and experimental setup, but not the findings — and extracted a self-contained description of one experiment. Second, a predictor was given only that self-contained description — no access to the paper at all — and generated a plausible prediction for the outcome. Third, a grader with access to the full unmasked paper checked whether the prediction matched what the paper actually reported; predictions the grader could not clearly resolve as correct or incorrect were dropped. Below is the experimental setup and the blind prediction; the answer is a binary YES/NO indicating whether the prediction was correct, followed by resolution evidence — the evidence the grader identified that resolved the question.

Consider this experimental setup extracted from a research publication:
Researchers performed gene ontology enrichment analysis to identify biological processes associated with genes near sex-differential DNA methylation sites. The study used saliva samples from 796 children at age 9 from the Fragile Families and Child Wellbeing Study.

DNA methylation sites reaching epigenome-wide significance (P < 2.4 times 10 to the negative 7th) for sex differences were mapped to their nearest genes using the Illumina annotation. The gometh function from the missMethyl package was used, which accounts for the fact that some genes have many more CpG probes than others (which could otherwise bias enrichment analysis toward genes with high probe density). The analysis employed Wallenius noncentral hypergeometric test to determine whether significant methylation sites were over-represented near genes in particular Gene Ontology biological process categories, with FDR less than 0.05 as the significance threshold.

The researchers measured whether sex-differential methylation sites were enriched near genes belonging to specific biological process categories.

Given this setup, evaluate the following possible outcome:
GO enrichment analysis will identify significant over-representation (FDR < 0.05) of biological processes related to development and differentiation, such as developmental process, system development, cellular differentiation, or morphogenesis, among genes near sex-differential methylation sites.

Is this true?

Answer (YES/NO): NO